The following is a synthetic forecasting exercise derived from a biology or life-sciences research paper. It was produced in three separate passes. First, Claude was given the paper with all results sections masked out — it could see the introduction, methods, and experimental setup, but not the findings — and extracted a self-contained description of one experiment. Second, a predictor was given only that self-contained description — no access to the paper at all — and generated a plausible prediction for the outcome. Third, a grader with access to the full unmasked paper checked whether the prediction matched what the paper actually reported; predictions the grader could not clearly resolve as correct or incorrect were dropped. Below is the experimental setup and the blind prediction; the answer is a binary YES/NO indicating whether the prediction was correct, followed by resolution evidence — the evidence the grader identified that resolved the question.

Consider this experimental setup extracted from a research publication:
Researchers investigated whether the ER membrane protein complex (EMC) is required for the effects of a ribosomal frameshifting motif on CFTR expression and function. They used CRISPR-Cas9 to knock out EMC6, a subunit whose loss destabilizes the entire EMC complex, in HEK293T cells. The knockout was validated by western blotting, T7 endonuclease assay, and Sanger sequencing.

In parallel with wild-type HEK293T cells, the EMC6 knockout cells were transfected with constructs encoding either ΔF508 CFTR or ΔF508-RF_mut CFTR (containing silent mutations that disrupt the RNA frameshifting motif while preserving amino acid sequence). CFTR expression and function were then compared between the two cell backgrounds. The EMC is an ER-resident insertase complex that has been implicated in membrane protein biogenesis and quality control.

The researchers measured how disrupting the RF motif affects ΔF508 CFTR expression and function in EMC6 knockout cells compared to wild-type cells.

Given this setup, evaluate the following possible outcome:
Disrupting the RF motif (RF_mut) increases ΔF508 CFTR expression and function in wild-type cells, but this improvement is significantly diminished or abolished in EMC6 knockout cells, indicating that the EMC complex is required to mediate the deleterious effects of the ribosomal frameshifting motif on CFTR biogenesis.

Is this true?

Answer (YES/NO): YES